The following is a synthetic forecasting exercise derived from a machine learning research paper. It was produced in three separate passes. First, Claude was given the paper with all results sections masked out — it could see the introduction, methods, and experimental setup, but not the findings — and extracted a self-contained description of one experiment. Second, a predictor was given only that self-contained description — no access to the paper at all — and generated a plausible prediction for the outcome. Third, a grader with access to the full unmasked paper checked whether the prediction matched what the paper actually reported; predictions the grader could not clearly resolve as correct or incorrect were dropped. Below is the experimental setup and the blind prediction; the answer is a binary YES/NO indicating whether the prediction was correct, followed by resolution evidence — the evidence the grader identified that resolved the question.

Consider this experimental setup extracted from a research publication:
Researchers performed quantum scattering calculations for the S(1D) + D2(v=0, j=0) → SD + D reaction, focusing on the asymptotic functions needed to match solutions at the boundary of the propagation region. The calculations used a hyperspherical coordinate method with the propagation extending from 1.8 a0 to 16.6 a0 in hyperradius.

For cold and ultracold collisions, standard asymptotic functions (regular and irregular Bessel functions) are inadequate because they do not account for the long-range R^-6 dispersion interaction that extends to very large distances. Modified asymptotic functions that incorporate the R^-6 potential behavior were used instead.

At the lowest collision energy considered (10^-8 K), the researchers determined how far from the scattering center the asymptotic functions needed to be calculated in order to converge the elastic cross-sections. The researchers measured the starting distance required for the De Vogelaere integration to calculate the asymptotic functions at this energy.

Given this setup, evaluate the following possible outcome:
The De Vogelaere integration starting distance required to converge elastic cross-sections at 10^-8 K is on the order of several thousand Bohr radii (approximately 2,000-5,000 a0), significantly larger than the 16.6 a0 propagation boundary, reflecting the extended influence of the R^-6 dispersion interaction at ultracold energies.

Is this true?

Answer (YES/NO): NO